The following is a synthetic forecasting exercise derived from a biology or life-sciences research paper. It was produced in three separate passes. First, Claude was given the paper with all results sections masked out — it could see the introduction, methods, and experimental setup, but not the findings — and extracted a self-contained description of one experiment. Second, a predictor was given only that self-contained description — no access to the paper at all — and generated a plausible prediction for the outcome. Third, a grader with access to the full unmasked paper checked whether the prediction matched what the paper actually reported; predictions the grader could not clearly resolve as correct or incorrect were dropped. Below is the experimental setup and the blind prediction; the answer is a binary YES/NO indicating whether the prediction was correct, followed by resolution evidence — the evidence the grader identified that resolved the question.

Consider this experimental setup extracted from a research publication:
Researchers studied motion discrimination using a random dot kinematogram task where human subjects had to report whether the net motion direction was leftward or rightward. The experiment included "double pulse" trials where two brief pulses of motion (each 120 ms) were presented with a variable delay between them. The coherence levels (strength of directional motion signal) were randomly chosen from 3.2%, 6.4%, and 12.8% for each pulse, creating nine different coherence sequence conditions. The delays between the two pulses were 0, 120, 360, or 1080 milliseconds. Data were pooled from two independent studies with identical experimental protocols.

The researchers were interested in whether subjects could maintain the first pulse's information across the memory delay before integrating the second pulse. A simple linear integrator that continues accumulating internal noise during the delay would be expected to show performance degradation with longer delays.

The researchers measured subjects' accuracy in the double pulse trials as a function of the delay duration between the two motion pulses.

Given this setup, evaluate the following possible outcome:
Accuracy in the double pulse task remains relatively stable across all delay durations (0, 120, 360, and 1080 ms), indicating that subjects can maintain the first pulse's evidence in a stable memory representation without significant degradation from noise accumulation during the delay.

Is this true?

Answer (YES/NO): YES